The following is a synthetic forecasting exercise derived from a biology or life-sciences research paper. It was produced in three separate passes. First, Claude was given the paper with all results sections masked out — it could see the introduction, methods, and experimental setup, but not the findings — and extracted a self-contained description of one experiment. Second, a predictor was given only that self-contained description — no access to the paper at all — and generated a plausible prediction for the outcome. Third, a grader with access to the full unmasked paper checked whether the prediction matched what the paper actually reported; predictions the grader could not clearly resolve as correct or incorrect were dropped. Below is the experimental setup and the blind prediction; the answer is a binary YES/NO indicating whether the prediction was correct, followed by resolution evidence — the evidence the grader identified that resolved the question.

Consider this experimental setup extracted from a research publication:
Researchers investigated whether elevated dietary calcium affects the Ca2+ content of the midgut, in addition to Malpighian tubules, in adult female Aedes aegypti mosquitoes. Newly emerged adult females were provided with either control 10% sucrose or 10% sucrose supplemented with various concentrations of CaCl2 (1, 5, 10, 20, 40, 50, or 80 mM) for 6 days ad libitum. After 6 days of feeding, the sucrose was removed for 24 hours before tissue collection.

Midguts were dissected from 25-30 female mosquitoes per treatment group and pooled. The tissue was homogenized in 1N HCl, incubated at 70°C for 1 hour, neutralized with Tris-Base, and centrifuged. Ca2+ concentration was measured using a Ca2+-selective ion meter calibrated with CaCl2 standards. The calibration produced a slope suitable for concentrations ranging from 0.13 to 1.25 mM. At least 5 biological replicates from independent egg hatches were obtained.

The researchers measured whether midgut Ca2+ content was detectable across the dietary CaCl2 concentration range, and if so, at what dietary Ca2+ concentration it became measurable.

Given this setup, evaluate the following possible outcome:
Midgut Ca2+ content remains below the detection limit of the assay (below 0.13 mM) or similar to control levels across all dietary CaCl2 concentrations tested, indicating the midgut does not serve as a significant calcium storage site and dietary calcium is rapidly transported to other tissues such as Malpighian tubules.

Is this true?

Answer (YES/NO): NO